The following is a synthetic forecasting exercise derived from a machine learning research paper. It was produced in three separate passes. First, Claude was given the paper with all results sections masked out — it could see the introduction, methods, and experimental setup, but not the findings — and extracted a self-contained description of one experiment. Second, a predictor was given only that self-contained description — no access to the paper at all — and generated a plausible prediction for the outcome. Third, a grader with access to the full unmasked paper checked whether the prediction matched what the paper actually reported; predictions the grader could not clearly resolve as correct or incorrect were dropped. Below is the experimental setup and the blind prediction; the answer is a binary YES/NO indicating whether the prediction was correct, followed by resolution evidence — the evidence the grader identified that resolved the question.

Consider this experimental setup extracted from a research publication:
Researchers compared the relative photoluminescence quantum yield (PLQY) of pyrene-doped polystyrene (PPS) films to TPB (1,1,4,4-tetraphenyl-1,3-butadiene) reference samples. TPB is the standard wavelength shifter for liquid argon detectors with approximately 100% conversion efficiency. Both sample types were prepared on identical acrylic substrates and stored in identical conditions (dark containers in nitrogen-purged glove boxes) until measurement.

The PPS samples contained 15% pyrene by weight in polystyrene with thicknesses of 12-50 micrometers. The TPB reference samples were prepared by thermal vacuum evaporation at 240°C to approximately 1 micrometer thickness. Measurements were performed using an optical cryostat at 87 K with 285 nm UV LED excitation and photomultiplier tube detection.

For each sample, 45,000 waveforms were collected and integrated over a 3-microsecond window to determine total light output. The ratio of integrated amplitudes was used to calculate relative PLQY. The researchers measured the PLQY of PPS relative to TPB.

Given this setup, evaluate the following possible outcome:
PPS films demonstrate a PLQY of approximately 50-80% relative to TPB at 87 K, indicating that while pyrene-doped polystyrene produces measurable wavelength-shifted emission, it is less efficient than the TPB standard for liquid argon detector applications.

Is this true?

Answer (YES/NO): YES